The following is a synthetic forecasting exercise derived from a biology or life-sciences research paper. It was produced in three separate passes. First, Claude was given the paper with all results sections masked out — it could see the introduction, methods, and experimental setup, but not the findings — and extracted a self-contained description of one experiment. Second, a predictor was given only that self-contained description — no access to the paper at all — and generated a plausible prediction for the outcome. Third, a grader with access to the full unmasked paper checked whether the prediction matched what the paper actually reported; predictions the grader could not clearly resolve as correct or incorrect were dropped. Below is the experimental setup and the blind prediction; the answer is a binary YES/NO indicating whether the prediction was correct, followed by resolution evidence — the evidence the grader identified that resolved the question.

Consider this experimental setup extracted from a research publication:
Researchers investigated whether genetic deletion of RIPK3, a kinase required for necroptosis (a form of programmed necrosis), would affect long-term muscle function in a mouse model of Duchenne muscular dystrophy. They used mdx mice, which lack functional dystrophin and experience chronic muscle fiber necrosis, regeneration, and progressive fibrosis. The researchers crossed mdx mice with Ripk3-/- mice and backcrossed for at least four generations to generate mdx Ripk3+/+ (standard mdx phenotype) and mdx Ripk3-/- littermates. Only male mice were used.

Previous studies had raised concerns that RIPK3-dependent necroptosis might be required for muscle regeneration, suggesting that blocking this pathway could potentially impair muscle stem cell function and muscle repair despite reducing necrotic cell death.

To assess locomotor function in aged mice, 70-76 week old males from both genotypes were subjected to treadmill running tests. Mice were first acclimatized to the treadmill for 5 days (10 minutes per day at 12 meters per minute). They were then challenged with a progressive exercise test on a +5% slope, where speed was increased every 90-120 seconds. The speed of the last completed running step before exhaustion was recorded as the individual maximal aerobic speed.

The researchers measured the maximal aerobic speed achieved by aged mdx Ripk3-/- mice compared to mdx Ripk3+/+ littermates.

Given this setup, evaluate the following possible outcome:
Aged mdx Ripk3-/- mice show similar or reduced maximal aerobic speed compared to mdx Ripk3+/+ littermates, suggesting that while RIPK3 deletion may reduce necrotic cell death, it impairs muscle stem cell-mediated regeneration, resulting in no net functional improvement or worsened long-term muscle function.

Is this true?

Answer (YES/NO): NO